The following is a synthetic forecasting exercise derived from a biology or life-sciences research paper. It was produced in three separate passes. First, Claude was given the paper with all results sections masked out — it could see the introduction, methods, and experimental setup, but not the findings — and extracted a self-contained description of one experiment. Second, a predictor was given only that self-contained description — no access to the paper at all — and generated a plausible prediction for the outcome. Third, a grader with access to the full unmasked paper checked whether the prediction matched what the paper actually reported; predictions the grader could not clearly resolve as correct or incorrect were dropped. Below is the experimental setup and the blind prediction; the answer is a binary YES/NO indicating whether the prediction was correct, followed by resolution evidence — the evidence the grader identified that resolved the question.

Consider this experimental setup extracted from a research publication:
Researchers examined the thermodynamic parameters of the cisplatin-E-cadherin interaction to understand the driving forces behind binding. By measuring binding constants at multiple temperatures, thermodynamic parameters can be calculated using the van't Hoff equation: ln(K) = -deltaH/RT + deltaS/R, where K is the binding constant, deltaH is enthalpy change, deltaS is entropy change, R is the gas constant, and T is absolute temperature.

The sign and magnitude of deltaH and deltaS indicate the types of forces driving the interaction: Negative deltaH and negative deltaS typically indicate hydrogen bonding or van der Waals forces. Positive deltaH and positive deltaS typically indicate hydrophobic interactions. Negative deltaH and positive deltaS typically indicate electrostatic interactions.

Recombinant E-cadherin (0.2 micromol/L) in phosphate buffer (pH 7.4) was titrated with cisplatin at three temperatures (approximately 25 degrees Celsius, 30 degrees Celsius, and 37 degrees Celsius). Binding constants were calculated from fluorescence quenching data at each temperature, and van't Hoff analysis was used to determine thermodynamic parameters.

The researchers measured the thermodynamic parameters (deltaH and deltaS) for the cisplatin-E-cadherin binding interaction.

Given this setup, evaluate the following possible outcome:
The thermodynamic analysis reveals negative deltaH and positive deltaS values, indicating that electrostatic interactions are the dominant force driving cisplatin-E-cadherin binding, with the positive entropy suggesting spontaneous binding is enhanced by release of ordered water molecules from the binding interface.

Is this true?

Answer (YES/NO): NO